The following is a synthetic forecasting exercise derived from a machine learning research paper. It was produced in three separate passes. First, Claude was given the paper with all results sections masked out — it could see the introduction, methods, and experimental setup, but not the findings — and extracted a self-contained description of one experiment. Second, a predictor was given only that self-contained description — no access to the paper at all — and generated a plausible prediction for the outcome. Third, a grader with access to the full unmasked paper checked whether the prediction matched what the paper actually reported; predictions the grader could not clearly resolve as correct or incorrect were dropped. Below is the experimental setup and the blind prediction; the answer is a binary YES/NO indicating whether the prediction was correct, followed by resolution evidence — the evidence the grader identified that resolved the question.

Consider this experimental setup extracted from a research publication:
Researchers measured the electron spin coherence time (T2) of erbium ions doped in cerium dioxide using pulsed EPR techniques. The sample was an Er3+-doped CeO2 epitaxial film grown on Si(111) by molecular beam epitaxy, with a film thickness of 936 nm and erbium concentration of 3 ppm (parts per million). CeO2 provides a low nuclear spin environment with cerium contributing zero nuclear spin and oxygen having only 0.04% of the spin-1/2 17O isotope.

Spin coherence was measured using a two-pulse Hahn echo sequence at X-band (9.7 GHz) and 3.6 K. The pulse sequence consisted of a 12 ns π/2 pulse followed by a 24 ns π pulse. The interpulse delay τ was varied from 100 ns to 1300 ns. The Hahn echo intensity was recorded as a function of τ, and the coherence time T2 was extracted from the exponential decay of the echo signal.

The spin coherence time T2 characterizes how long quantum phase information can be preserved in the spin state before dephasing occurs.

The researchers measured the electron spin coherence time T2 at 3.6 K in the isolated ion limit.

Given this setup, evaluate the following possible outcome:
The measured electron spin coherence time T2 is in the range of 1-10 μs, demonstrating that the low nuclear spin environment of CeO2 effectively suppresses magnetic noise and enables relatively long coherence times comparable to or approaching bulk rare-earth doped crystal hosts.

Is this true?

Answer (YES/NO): NO